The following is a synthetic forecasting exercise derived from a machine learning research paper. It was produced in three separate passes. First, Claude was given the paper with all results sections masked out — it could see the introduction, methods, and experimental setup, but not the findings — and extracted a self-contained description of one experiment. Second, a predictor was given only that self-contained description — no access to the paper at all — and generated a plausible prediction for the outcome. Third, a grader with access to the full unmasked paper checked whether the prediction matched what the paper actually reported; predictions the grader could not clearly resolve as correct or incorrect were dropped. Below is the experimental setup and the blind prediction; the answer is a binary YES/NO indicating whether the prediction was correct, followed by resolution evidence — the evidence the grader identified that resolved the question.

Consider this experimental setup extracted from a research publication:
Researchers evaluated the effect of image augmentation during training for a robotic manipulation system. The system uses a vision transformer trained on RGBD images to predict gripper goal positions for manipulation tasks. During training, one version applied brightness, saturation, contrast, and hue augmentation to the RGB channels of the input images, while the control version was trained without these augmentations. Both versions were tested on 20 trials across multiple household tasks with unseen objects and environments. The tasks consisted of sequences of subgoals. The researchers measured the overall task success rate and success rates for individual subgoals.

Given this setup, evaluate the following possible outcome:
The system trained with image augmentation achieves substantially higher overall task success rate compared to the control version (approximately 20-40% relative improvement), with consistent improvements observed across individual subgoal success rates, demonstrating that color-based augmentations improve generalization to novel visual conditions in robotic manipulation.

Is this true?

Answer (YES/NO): NO